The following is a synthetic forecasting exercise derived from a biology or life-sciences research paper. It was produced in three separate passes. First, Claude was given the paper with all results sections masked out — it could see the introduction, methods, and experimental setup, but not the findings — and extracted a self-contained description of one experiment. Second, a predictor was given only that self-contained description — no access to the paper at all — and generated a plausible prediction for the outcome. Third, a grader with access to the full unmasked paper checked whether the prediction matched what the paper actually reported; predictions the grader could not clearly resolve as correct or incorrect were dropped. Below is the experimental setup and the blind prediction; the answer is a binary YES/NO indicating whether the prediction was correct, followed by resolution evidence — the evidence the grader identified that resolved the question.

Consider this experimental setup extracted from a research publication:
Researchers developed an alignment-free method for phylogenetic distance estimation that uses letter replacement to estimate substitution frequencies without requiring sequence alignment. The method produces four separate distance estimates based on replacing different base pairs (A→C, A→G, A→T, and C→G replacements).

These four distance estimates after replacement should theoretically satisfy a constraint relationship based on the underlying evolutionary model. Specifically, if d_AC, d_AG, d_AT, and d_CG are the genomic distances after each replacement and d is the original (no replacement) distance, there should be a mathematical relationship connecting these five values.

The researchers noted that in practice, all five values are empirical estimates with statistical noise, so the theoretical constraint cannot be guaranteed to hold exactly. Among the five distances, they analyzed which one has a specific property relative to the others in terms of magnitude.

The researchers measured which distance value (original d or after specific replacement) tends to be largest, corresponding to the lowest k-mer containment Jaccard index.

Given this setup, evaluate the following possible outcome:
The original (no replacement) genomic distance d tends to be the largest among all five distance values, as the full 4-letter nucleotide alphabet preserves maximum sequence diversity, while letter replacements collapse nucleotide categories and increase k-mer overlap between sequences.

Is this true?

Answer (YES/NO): YES